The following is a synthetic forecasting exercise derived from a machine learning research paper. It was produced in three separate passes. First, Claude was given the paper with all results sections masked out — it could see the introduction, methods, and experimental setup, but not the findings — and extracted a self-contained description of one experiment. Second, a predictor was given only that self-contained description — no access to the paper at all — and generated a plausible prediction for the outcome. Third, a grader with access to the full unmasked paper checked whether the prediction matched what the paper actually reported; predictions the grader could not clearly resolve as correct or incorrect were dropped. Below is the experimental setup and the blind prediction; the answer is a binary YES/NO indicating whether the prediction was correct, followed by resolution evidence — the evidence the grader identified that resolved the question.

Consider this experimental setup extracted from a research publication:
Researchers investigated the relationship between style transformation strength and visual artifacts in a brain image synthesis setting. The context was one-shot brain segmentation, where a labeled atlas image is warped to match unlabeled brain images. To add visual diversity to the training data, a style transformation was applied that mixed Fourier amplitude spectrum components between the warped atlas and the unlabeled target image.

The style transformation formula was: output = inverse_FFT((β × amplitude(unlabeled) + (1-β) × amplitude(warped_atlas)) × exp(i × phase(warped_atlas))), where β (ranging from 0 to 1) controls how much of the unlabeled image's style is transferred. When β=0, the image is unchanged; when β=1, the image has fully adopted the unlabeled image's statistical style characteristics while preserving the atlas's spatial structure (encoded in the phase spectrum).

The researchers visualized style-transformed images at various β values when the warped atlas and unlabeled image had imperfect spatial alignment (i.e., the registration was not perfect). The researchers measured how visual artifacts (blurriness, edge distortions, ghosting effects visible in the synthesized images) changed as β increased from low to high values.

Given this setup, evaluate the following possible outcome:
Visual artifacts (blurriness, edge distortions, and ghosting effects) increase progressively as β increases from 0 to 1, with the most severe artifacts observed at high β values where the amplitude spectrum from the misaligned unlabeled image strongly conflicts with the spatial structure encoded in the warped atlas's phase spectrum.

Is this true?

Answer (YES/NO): YES